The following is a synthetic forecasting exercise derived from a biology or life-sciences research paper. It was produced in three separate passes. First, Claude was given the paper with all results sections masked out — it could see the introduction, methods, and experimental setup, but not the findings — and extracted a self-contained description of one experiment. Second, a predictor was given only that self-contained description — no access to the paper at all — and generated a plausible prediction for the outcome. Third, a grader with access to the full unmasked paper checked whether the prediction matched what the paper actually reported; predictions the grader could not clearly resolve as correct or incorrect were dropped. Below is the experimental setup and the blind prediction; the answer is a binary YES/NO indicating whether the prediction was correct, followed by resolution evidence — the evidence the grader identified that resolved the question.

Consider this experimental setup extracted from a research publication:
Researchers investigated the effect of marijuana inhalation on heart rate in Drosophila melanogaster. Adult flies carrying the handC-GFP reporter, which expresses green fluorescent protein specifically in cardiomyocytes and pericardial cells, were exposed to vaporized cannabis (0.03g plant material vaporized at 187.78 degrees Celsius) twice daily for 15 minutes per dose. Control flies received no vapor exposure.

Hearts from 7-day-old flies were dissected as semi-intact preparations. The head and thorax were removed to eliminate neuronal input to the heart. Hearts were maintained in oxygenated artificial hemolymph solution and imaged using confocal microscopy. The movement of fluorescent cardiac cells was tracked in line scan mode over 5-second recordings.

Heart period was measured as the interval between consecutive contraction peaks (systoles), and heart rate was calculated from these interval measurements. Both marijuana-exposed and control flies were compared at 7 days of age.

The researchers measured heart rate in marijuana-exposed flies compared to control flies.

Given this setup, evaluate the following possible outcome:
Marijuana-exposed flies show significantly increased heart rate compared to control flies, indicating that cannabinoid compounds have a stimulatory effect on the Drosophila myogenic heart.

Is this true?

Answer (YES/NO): NO